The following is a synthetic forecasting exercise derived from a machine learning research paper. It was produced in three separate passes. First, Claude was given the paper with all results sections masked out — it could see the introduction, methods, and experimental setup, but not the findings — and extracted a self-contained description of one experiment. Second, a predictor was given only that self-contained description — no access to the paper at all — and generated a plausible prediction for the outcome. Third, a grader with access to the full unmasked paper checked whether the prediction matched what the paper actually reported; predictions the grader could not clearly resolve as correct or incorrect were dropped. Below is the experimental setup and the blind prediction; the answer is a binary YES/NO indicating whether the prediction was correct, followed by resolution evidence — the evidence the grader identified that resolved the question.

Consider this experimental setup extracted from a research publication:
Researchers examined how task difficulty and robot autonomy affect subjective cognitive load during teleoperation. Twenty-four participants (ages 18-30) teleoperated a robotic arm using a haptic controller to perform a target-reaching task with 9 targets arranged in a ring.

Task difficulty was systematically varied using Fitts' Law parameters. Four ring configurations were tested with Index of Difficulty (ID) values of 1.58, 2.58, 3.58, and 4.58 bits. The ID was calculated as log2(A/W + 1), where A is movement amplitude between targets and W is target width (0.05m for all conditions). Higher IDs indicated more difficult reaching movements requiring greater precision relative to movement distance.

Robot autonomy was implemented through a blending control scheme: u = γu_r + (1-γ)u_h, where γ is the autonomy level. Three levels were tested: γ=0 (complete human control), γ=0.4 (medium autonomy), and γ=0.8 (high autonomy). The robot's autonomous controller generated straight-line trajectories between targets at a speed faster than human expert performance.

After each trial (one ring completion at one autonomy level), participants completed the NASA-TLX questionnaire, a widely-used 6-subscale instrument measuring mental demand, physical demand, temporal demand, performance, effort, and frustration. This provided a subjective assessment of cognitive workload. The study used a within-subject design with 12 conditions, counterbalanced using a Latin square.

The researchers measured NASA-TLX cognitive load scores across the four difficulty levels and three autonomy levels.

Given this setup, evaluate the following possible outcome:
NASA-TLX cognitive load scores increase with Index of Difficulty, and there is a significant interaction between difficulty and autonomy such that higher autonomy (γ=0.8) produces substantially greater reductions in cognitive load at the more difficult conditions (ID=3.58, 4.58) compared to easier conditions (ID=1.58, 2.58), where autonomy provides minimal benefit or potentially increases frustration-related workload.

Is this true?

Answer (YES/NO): NO